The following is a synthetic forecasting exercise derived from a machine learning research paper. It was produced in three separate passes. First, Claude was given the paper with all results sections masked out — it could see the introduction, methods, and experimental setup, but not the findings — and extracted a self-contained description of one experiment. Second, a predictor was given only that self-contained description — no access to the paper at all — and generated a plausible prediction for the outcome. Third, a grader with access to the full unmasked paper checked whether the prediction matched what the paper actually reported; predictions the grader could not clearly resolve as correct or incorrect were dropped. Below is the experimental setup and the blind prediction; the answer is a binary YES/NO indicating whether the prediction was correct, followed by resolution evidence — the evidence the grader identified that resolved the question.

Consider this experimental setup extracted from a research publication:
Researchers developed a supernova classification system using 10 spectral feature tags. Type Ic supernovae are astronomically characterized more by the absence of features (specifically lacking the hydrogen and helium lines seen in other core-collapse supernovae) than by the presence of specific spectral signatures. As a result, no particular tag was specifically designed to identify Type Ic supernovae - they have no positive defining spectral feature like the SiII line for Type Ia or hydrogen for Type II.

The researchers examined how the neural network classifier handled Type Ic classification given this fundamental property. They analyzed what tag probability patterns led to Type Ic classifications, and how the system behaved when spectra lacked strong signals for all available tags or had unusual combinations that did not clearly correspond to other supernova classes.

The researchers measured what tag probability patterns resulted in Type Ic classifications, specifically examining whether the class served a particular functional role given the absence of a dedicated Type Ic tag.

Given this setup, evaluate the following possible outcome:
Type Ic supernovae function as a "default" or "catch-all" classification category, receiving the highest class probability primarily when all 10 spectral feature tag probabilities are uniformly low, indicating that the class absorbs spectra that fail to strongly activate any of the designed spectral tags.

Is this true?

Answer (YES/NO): YES